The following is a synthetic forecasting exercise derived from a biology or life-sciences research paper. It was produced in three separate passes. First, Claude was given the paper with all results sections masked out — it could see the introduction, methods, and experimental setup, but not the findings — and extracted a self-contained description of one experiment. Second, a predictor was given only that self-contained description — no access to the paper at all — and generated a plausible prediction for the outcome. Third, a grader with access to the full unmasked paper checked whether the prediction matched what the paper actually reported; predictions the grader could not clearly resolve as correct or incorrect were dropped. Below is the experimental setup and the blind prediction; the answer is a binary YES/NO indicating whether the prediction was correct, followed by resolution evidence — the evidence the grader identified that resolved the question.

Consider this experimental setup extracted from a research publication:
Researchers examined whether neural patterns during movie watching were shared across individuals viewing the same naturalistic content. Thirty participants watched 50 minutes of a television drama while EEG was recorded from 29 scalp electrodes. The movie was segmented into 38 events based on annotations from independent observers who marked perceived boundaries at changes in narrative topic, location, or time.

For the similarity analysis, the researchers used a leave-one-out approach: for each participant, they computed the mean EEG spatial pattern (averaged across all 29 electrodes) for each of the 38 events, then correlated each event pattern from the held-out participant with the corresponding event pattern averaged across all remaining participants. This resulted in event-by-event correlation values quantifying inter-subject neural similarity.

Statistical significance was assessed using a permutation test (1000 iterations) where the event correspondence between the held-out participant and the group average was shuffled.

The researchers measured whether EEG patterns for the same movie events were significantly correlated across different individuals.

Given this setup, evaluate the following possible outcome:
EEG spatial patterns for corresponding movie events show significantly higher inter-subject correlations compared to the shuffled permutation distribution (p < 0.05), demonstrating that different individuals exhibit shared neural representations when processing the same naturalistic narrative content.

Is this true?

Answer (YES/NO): YES